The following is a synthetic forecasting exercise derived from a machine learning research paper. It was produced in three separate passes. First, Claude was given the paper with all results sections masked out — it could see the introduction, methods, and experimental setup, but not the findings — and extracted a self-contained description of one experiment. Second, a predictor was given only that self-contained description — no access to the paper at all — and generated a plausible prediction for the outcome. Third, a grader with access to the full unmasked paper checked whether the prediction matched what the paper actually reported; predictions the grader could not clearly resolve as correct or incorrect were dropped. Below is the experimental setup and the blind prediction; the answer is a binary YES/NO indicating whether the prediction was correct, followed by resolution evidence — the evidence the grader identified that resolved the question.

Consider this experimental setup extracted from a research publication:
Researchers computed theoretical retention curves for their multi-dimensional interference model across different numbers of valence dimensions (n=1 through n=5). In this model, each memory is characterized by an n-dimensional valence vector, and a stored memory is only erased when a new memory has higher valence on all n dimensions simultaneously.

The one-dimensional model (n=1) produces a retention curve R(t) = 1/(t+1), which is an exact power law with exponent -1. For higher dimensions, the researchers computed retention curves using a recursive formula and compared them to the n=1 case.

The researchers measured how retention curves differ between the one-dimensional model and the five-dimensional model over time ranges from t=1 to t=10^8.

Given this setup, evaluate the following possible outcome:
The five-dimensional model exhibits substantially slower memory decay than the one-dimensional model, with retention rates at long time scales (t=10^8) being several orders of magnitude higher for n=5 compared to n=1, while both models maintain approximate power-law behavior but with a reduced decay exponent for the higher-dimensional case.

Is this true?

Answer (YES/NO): YES